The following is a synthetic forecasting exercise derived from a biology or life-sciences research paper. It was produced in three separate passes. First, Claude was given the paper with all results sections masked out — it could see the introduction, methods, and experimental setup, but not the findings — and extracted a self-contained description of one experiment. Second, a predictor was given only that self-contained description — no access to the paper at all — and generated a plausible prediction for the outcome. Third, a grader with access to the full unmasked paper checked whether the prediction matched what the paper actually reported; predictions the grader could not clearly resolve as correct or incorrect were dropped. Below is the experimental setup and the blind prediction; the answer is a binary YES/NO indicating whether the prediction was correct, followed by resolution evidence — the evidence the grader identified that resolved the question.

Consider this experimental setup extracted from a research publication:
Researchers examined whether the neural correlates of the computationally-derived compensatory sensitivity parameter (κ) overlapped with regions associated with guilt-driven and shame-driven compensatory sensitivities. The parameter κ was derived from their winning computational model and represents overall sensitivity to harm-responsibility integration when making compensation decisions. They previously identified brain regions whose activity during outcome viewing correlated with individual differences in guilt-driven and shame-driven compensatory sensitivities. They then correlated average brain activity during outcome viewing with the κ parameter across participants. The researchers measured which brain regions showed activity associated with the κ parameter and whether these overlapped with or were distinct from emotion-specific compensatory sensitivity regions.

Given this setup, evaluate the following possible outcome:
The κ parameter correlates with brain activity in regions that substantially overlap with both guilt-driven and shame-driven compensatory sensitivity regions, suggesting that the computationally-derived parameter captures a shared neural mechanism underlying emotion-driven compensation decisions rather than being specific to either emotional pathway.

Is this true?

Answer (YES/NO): YES